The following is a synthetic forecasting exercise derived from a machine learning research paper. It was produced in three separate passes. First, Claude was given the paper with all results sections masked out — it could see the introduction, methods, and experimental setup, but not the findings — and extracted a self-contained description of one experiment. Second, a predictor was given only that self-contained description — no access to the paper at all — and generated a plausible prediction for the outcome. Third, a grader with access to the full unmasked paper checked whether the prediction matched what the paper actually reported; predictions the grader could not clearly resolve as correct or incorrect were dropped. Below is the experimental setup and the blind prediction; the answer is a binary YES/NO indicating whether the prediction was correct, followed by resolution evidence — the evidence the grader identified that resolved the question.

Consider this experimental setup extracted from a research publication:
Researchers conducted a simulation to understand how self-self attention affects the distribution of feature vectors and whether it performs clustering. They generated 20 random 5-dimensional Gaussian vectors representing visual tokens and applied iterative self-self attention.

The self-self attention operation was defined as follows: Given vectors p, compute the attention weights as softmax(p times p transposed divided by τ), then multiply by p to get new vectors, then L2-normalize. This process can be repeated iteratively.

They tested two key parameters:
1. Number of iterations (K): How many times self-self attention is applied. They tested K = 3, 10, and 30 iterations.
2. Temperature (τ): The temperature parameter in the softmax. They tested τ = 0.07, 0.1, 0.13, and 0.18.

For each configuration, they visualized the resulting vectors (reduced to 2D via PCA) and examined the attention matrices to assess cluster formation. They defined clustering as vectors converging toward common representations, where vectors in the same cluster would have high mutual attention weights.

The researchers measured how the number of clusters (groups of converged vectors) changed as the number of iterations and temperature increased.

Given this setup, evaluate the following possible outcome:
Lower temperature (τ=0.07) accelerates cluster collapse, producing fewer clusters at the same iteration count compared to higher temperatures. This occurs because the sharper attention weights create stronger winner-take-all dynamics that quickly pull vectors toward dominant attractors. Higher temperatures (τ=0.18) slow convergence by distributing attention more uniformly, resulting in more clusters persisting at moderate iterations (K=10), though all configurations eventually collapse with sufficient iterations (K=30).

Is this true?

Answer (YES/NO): NO